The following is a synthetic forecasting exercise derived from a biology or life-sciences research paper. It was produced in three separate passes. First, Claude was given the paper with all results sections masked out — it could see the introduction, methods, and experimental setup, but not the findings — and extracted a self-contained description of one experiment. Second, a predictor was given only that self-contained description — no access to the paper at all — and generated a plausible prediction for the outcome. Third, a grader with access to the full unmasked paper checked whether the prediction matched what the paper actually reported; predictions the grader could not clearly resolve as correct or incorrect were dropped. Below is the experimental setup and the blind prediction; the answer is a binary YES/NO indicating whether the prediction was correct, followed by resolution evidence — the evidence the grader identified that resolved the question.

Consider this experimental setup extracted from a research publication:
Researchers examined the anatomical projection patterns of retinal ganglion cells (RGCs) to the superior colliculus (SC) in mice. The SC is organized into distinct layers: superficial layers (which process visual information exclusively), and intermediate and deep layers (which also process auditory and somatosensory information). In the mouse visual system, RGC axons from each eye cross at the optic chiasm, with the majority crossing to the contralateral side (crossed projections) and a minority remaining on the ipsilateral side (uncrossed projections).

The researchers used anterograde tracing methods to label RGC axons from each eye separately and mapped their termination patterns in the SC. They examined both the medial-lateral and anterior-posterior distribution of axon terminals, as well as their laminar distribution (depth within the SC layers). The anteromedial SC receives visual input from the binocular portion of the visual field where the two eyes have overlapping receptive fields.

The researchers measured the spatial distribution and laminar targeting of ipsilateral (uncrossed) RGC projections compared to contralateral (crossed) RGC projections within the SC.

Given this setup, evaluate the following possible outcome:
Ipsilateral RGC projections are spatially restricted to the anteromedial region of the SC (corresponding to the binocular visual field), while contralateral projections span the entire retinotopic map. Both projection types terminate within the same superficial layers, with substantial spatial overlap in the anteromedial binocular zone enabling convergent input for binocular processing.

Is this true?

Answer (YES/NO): NO